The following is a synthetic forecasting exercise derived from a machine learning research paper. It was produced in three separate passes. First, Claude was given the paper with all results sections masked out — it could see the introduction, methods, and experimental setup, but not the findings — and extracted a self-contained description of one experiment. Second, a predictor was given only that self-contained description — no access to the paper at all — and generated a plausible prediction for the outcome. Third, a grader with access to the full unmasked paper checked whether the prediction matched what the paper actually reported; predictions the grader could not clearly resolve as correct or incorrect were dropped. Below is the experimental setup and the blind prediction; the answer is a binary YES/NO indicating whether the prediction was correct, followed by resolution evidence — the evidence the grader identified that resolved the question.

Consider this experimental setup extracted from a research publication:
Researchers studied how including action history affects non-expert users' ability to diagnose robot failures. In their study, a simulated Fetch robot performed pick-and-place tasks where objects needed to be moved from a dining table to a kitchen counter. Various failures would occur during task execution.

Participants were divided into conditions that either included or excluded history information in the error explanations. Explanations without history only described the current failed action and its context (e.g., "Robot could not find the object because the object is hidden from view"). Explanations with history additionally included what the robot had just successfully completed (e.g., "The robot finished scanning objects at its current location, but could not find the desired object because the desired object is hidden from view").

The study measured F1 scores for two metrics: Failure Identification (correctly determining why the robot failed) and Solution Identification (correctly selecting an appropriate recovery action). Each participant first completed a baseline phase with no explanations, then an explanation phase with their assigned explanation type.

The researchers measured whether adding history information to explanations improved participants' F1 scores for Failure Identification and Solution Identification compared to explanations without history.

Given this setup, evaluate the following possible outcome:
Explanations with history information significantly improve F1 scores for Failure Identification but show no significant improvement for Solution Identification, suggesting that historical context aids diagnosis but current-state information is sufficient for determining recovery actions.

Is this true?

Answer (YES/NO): NO